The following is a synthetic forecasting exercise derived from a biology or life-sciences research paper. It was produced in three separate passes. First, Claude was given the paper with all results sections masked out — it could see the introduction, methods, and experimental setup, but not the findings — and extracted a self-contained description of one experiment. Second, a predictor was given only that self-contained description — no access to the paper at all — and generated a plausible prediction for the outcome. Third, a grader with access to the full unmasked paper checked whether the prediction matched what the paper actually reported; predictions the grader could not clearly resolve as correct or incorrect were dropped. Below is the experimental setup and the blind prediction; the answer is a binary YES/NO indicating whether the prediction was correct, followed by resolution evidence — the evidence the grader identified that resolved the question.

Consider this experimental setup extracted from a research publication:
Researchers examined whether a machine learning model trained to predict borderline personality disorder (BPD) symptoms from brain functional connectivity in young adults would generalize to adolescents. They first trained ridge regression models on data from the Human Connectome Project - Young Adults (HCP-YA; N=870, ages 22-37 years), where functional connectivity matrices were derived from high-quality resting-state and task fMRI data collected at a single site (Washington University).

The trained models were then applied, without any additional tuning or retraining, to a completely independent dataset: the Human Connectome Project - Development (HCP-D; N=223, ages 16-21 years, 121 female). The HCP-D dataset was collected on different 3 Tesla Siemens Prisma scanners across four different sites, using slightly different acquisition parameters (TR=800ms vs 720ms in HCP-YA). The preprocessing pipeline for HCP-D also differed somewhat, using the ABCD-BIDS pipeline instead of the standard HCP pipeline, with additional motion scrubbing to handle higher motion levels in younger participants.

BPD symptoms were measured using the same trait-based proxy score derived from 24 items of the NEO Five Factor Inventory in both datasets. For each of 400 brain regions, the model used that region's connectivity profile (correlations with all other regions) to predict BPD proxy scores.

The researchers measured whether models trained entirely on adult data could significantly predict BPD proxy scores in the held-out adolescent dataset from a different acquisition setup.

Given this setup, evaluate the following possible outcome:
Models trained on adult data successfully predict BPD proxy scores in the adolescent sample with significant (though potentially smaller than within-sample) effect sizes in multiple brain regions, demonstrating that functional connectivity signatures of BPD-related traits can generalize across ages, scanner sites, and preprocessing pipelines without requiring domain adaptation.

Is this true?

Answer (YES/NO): YES